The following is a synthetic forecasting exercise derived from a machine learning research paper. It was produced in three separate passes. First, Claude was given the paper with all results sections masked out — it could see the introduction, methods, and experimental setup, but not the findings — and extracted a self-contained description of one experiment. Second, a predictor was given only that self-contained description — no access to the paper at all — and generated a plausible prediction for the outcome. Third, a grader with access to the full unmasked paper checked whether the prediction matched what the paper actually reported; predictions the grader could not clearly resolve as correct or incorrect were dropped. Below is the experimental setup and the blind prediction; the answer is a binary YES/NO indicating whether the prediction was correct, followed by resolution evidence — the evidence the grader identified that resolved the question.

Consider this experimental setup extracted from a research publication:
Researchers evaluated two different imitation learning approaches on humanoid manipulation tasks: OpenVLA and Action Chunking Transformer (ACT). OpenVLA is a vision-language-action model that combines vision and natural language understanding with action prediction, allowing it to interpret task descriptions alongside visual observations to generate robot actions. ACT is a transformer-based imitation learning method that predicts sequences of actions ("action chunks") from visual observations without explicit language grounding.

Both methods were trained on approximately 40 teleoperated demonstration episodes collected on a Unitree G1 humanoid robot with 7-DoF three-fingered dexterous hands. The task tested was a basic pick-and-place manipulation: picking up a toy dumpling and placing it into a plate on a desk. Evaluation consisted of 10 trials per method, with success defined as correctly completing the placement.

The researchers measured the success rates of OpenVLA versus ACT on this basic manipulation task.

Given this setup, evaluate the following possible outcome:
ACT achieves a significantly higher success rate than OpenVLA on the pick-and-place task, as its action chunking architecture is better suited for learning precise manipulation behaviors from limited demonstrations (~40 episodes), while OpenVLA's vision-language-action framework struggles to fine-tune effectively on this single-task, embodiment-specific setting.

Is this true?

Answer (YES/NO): YES